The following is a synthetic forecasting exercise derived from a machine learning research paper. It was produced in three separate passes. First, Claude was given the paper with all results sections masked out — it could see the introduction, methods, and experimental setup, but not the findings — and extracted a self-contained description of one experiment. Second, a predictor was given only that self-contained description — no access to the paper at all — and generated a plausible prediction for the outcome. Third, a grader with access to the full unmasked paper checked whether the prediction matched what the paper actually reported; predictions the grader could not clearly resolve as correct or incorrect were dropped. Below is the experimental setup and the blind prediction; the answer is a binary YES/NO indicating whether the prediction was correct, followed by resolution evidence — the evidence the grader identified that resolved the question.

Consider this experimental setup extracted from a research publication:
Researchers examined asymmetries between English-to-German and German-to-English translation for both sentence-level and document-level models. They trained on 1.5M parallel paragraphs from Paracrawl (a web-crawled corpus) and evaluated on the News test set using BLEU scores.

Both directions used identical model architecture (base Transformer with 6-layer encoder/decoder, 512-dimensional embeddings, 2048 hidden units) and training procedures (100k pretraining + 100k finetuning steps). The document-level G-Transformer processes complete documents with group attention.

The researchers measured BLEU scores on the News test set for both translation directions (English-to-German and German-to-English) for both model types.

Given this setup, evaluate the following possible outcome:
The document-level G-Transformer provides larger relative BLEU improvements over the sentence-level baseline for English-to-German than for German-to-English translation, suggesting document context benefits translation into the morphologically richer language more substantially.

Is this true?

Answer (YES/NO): NO